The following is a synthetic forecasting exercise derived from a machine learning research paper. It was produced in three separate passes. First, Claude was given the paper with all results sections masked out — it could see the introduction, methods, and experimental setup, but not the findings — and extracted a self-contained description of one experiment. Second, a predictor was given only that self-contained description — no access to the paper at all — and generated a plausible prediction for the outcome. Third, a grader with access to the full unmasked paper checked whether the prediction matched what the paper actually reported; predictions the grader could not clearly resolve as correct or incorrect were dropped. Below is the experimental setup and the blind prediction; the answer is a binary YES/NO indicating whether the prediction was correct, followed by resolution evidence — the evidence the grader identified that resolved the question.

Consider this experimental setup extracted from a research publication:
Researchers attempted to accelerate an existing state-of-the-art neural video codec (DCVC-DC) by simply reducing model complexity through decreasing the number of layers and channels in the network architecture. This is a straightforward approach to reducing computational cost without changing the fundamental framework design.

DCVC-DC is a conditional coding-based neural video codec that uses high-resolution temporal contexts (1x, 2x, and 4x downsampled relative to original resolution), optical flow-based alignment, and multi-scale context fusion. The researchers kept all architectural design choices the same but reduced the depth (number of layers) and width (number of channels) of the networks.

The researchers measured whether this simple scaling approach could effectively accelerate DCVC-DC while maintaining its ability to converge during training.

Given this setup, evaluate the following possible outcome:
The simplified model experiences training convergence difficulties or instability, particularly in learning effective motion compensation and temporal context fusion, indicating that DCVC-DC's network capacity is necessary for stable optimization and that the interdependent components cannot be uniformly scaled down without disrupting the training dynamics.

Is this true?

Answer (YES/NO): YES